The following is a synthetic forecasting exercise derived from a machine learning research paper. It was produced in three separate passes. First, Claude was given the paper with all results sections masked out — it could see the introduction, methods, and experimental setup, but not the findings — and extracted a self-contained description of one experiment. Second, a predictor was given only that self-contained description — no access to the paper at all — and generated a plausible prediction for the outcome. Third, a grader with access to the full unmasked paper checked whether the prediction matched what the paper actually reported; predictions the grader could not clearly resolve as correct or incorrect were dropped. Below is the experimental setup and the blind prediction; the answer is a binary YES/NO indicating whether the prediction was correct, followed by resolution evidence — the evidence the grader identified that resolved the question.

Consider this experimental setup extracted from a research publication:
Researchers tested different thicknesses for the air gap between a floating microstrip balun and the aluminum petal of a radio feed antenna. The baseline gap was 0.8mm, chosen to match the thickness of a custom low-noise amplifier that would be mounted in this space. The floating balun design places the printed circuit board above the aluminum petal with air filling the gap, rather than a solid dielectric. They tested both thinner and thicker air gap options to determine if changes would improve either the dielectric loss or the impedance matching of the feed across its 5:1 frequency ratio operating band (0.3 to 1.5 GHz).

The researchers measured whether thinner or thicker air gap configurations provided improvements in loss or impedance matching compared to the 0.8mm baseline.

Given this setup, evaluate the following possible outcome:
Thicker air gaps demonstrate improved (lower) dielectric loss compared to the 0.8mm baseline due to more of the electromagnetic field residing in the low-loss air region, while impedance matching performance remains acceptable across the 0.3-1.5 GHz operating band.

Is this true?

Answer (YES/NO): NO